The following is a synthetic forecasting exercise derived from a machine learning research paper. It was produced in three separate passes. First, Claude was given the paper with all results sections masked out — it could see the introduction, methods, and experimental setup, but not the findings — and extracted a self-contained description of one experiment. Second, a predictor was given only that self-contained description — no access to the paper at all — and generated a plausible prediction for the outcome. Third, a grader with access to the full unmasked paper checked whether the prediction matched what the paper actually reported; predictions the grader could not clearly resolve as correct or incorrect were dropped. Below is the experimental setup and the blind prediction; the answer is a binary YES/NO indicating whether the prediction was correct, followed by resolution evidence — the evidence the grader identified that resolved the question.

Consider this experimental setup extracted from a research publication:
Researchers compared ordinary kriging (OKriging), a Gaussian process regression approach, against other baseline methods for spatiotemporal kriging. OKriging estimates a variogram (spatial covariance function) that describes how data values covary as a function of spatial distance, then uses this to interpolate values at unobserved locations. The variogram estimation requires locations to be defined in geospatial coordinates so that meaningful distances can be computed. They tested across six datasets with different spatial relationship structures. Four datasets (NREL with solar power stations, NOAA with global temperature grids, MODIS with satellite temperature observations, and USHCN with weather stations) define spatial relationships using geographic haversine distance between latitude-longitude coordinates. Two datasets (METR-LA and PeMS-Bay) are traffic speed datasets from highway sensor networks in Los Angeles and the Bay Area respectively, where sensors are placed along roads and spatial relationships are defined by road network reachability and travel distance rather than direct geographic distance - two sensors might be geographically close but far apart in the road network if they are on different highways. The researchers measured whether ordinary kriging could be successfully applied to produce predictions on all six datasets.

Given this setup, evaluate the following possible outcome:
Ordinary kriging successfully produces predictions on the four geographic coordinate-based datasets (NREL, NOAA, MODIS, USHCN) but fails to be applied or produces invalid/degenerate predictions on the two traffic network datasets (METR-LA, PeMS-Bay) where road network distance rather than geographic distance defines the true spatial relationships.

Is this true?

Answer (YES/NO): YES